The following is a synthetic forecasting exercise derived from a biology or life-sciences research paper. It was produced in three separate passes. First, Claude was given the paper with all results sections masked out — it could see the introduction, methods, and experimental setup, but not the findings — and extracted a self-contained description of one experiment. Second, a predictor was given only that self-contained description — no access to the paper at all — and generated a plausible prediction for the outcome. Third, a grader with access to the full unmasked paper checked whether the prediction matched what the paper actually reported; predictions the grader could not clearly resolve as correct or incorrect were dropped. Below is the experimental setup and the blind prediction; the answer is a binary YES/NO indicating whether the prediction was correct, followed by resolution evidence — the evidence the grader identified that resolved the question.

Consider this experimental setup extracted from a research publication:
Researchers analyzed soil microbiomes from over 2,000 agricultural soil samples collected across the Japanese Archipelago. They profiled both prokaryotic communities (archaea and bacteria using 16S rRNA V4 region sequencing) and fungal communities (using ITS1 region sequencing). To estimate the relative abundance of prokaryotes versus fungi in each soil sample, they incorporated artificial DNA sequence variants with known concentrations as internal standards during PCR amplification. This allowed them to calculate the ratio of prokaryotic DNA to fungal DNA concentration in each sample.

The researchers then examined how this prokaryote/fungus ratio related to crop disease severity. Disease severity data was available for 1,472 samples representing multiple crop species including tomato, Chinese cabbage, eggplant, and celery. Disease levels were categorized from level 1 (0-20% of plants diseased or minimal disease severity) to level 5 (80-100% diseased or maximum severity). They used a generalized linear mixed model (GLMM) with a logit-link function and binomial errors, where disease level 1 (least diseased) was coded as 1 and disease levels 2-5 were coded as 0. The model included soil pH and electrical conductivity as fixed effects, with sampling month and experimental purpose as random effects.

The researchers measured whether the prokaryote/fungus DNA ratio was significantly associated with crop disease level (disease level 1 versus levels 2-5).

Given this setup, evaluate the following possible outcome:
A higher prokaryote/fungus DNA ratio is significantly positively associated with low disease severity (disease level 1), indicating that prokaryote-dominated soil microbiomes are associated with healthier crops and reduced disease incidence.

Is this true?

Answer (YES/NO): NO